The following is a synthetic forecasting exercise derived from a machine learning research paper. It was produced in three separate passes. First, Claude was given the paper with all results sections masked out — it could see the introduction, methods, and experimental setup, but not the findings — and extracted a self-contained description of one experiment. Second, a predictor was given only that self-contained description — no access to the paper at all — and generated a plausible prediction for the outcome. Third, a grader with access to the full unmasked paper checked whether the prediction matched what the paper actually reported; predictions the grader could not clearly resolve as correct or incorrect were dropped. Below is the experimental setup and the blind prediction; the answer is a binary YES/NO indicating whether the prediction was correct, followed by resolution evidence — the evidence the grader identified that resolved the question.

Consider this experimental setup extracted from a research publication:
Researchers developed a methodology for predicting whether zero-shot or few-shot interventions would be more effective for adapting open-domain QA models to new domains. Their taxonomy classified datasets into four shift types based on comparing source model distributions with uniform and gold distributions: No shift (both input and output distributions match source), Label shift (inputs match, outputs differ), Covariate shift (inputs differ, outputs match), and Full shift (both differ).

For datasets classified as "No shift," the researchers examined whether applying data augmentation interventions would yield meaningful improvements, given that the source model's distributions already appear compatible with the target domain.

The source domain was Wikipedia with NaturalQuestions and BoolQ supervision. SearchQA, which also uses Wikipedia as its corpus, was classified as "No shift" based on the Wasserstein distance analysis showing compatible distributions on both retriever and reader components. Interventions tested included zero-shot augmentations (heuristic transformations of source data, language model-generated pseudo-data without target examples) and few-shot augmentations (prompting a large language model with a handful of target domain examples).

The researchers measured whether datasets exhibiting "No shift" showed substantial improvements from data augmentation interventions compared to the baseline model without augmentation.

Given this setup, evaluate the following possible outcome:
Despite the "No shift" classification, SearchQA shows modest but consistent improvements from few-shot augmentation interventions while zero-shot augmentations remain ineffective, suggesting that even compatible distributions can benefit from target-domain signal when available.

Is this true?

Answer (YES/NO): NO